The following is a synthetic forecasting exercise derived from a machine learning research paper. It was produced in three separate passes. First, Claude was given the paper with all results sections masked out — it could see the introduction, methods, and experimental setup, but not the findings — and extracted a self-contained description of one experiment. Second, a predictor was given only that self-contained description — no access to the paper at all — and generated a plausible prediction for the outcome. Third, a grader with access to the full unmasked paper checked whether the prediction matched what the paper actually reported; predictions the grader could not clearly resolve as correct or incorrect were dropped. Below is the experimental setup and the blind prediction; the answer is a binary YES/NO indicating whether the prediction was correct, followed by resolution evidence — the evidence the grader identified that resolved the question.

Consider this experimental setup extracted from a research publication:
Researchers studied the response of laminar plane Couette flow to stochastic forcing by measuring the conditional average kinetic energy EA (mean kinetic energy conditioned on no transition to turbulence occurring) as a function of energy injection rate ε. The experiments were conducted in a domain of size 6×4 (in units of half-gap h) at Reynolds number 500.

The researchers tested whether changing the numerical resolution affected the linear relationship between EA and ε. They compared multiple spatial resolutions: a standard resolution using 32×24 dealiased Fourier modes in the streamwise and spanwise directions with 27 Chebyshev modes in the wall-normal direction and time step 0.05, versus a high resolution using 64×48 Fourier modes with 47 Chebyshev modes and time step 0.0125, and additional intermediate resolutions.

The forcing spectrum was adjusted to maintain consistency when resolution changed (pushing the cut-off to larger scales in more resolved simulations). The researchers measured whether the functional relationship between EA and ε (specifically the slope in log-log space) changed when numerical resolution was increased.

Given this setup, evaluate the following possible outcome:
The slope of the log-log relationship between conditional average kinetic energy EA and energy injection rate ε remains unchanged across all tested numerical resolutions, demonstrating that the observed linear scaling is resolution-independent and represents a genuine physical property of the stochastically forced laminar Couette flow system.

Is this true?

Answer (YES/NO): YES